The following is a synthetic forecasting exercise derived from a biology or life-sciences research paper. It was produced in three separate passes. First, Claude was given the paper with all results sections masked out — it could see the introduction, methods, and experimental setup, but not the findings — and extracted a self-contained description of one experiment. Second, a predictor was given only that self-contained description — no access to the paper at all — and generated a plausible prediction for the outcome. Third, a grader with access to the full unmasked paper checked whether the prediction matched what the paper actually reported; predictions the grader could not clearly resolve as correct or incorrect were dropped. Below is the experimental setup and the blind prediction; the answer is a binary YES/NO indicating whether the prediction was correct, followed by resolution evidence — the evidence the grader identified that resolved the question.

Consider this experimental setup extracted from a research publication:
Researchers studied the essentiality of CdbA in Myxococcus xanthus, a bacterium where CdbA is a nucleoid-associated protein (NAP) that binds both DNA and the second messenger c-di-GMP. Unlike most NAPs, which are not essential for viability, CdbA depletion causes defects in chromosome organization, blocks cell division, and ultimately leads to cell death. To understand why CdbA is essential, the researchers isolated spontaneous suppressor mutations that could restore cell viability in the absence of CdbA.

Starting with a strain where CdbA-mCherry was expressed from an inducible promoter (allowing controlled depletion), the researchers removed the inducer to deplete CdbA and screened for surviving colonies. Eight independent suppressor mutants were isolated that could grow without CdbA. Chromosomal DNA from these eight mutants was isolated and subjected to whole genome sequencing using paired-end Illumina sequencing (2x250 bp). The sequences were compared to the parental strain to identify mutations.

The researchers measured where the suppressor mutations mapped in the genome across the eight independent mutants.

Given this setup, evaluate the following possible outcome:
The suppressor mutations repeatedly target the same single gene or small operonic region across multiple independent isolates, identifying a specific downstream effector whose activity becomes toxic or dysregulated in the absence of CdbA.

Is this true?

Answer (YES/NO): YES